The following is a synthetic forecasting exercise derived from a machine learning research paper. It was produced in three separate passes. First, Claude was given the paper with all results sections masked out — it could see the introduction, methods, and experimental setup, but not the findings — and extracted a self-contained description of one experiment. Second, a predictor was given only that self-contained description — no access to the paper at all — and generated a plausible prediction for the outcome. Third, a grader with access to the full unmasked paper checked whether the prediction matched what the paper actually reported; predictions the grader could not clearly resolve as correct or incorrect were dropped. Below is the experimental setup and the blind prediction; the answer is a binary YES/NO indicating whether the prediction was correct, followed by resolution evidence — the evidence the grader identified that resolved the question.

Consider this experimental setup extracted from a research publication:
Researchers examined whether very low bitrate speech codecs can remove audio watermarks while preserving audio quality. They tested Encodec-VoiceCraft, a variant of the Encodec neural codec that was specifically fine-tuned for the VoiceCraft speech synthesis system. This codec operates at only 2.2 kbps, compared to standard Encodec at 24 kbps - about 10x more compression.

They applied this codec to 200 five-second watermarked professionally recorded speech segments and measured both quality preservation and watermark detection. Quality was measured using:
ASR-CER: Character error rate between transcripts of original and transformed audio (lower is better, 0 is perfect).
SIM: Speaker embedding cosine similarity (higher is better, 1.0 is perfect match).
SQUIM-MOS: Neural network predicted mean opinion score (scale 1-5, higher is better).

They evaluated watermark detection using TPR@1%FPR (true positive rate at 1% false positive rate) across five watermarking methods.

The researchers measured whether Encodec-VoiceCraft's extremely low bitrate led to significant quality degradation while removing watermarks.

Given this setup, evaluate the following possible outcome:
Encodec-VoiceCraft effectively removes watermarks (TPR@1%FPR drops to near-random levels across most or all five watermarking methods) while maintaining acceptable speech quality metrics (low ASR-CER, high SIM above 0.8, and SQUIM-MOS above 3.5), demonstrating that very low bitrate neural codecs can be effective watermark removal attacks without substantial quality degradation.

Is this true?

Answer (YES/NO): YES